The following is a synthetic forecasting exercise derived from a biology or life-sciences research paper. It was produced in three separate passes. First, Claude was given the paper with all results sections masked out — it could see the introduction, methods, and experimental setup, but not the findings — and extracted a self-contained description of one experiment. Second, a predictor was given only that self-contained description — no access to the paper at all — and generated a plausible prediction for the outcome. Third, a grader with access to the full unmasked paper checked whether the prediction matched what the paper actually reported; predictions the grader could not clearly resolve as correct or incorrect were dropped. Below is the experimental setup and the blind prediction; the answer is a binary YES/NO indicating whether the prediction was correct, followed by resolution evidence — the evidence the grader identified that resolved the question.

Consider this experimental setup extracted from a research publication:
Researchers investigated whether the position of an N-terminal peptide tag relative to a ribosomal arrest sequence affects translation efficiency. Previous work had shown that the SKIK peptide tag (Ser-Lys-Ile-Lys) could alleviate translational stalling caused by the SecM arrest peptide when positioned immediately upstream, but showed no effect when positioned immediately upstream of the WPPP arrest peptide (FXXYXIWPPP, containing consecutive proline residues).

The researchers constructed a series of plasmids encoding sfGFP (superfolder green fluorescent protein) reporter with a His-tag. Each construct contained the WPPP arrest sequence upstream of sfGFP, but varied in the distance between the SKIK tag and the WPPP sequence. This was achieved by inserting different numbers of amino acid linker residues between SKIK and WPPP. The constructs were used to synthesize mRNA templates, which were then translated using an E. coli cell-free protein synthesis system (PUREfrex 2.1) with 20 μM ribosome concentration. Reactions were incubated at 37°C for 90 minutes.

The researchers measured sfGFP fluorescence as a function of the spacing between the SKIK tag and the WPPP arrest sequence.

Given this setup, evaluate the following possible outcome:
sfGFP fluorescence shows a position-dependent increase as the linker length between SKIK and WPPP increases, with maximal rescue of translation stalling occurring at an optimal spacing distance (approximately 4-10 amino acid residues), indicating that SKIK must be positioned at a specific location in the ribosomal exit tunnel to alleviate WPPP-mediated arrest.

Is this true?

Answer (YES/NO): NO